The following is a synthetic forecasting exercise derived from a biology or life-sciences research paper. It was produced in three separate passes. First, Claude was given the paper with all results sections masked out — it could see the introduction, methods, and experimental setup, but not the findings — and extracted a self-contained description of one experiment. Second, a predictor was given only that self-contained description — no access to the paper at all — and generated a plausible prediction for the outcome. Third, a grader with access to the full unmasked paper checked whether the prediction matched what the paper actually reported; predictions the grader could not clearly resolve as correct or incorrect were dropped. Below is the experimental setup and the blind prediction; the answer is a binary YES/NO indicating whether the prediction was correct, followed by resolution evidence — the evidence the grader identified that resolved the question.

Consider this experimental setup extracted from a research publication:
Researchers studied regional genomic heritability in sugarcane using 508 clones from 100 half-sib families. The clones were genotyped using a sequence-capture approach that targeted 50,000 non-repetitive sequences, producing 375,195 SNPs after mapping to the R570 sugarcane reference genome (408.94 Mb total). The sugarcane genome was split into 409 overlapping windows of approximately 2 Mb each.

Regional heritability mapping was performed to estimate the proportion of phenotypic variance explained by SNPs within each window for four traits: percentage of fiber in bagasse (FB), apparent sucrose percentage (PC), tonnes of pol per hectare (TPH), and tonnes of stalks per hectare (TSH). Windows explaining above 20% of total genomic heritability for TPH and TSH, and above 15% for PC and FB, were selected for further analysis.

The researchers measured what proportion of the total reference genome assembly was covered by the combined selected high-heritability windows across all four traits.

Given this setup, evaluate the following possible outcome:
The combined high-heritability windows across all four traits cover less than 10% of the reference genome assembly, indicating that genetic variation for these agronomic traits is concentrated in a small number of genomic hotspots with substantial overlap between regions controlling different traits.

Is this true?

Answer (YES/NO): NO